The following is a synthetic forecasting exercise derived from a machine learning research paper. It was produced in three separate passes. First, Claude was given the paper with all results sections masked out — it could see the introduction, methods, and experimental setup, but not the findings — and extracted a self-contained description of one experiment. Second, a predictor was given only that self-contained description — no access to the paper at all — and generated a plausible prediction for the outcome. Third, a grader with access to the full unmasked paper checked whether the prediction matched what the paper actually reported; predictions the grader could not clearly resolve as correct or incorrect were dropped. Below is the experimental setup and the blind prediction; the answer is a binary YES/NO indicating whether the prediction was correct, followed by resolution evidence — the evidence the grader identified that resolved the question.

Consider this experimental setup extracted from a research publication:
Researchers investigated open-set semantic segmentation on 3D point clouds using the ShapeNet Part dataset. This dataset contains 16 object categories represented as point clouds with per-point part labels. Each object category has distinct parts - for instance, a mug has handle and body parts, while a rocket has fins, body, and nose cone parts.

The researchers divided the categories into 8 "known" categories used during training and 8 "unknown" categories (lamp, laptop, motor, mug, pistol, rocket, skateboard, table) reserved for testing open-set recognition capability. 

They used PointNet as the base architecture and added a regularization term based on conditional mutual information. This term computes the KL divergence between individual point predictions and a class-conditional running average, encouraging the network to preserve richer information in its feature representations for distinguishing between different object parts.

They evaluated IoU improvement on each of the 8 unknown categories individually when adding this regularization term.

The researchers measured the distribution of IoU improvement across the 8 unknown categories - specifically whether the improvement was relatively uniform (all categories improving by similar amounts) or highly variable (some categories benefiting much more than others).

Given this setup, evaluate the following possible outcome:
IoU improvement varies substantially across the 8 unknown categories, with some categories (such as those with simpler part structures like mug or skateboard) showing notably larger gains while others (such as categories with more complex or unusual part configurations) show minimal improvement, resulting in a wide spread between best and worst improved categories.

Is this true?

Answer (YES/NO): NO